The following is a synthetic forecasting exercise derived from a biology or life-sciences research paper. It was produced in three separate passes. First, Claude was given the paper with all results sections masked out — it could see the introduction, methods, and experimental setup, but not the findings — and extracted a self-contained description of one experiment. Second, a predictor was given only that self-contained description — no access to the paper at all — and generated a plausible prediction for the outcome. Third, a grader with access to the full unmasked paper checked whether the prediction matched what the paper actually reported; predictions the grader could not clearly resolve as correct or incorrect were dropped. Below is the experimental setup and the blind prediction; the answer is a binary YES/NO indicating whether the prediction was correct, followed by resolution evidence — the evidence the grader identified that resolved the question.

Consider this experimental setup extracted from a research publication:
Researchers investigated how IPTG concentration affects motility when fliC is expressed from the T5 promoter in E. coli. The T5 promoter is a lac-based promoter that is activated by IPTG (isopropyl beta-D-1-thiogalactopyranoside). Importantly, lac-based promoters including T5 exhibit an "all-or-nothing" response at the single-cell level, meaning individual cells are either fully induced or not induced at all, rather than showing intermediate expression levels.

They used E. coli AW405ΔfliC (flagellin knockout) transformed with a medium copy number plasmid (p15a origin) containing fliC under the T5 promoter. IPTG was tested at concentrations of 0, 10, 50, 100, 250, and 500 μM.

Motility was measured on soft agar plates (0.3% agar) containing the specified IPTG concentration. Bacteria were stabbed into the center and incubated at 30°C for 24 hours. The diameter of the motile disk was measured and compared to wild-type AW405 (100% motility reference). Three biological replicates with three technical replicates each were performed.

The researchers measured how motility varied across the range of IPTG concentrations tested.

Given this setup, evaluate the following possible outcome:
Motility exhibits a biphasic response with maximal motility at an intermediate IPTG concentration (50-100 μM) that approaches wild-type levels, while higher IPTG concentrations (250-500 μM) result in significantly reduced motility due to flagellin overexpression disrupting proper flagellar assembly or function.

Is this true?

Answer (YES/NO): NO